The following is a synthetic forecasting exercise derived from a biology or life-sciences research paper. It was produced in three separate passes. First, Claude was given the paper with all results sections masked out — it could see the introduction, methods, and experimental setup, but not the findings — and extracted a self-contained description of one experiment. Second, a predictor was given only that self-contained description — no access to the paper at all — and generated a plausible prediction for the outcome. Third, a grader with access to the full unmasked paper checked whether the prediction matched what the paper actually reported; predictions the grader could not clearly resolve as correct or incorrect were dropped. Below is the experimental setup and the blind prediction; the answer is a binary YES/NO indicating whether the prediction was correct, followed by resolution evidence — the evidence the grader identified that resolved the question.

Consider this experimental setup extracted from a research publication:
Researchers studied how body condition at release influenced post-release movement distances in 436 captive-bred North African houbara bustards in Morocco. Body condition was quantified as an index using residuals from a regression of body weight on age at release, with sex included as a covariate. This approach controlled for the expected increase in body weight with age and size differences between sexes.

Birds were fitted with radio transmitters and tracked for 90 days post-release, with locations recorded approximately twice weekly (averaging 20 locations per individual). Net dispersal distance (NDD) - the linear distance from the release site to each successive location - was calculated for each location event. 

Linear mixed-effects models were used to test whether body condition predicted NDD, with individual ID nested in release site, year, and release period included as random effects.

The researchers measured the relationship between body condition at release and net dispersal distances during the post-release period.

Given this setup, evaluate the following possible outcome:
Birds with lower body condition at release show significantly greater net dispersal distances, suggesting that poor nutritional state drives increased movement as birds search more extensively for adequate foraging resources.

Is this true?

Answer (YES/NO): NO